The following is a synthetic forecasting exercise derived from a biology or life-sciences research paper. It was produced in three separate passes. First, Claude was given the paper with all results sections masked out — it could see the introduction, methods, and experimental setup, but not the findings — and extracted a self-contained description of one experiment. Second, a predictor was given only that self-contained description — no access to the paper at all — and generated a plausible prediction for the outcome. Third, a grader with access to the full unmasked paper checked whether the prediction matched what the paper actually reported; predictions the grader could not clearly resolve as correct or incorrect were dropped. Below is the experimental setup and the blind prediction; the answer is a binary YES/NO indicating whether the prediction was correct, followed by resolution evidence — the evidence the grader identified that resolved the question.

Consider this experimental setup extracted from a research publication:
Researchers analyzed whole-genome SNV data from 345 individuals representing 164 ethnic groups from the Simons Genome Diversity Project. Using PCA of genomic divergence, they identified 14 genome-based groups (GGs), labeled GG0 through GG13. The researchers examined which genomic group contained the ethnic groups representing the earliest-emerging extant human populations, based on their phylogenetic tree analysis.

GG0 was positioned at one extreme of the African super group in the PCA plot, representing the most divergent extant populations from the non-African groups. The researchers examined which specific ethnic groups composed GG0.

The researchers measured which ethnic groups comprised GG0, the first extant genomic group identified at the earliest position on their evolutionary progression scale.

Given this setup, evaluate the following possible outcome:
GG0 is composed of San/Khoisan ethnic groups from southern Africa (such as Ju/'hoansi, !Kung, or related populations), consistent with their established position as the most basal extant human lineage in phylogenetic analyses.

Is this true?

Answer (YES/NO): YES